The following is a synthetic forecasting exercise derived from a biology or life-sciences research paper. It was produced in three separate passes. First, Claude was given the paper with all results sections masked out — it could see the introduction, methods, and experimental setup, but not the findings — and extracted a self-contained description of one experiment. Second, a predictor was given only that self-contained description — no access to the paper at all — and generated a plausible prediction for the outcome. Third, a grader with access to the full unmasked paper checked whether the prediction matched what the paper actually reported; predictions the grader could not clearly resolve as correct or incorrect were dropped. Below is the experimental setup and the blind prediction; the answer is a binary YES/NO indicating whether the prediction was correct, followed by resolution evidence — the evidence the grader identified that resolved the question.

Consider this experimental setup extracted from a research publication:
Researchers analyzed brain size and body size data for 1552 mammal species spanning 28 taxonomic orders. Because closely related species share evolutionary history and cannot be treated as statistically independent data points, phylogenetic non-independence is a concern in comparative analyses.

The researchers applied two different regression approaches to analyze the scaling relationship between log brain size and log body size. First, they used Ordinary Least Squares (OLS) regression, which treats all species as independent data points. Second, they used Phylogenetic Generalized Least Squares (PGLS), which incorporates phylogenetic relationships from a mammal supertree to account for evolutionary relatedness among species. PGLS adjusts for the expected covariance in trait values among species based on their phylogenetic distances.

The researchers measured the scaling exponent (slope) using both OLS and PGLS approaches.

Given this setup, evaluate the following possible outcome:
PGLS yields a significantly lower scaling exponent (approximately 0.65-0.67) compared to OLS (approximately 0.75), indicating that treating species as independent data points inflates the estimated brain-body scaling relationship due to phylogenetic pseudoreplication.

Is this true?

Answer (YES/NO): NO